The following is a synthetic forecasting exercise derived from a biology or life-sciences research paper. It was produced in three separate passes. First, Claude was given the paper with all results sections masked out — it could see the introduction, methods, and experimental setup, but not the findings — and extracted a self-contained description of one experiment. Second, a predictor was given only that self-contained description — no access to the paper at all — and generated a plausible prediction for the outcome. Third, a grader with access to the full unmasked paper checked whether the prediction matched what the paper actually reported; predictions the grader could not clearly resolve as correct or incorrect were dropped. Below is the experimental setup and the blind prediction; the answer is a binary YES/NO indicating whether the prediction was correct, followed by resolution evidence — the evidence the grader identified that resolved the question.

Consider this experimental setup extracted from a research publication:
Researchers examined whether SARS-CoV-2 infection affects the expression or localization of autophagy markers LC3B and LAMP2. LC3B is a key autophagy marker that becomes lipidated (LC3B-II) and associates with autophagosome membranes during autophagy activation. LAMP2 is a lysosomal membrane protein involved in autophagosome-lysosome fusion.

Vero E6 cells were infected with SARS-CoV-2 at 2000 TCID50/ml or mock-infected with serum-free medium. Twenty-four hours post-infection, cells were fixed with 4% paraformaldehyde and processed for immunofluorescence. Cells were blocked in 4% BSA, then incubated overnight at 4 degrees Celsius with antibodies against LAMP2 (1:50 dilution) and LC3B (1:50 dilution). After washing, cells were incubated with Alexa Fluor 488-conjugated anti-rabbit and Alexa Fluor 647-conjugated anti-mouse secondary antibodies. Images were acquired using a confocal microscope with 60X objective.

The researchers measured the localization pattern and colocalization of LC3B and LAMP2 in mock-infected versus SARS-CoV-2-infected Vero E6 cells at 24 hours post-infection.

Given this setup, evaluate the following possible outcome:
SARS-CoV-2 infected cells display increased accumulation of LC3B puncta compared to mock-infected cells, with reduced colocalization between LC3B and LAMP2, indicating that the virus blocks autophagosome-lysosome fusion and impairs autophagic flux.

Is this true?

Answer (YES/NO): NO